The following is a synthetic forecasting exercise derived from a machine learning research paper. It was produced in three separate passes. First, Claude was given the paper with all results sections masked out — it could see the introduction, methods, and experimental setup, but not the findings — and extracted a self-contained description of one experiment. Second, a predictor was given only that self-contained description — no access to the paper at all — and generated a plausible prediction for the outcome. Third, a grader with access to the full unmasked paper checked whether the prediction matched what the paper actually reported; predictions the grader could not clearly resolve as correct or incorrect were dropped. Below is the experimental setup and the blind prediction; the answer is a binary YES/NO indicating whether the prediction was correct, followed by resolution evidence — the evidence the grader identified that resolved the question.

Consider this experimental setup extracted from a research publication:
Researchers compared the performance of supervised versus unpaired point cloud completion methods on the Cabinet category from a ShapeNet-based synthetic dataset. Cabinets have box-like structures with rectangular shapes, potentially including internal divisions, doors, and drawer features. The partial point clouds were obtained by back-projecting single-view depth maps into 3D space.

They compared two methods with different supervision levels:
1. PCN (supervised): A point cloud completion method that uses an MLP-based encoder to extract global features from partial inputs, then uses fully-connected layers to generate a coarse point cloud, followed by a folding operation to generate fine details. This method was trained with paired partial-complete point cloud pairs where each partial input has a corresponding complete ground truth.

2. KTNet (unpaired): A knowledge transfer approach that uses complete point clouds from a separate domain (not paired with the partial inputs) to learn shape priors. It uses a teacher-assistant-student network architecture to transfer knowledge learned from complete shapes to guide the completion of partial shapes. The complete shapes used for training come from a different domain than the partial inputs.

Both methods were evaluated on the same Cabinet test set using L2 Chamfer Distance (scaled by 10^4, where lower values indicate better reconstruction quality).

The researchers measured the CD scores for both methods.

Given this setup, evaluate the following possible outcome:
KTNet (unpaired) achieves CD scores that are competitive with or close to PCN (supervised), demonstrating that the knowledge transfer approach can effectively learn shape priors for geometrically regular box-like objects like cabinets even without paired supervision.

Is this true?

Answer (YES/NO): YES